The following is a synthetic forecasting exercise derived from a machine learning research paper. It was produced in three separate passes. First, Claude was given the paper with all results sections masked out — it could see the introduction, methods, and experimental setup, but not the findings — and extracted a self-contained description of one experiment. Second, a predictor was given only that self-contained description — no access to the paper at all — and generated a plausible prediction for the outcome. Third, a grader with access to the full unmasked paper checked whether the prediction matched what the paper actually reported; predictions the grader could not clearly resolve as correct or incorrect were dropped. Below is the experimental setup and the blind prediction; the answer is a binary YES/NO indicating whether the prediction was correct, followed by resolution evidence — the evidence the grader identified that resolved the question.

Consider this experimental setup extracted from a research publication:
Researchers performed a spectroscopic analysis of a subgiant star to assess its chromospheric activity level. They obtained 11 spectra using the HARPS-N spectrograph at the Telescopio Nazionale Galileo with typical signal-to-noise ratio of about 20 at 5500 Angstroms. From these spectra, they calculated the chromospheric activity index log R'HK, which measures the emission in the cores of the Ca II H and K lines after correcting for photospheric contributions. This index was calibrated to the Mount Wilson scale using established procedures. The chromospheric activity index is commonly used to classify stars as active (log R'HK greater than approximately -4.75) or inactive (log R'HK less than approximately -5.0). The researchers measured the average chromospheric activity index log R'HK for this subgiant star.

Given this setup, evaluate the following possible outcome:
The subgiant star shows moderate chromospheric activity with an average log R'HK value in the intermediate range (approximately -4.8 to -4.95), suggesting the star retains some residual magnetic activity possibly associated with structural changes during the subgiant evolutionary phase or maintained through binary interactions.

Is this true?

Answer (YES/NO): NO